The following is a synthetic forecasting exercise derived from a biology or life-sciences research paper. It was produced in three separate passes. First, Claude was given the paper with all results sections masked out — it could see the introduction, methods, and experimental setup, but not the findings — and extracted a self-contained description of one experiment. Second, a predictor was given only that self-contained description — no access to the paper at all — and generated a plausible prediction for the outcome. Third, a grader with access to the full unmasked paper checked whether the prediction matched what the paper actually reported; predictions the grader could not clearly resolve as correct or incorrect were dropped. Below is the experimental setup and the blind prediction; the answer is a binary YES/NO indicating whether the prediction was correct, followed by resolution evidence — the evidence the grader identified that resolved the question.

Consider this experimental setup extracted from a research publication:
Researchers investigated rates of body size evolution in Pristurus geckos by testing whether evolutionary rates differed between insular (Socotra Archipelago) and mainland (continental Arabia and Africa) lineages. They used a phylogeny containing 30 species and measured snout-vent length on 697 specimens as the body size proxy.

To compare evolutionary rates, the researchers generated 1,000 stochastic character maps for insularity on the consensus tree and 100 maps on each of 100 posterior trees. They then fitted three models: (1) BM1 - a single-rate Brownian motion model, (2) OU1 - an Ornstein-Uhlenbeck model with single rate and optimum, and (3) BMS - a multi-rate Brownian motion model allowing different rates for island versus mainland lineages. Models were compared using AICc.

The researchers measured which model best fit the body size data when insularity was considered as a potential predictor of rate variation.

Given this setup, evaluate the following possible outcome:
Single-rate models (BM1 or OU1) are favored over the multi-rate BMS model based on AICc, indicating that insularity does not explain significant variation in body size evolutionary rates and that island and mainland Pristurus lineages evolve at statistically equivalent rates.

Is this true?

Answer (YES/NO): NO